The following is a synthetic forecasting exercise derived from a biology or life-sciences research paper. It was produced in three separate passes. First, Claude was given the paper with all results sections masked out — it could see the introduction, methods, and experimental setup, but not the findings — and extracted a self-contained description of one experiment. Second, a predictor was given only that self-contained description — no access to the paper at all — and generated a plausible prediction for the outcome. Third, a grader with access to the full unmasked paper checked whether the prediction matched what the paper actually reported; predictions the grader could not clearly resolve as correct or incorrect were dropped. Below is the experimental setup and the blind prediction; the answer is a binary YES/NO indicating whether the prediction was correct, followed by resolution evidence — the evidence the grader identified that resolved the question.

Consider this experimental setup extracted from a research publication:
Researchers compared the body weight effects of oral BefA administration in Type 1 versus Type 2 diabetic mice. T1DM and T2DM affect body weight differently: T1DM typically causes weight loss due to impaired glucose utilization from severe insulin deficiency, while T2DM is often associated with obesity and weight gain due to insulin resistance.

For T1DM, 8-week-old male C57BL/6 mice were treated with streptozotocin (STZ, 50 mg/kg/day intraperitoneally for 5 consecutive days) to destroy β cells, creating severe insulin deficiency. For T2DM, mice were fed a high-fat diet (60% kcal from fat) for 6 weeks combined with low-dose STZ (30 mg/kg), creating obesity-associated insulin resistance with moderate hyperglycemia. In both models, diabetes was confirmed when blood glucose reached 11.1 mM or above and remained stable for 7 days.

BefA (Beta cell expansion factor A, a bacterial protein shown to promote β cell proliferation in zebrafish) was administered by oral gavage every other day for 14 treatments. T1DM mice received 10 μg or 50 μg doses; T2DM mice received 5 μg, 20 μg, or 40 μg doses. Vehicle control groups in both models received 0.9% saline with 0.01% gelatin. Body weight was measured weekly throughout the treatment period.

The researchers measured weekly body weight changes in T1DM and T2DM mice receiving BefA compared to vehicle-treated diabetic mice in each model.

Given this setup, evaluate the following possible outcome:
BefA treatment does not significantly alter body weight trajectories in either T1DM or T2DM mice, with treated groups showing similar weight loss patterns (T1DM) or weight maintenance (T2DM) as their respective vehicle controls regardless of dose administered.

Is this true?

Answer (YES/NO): NO